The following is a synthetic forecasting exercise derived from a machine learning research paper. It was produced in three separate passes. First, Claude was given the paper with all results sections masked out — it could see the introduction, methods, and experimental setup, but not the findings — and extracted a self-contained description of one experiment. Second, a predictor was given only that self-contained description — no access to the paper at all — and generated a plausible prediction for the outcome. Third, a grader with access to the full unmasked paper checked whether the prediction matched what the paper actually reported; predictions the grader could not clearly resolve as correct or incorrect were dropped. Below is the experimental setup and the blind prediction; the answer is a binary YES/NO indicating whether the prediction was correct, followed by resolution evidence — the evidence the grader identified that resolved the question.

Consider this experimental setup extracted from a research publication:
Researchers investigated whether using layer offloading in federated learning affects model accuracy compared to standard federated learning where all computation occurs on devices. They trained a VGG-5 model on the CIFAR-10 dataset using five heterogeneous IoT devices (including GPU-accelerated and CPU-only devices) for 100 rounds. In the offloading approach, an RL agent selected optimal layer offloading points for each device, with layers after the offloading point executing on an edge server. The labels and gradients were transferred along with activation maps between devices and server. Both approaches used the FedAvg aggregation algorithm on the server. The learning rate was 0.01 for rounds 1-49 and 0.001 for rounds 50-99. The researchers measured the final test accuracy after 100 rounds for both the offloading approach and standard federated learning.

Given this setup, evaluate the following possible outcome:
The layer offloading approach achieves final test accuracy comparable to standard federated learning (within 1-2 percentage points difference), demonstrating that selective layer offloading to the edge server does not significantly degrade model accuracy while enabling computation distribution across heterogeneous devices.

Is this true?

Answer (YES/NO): YES